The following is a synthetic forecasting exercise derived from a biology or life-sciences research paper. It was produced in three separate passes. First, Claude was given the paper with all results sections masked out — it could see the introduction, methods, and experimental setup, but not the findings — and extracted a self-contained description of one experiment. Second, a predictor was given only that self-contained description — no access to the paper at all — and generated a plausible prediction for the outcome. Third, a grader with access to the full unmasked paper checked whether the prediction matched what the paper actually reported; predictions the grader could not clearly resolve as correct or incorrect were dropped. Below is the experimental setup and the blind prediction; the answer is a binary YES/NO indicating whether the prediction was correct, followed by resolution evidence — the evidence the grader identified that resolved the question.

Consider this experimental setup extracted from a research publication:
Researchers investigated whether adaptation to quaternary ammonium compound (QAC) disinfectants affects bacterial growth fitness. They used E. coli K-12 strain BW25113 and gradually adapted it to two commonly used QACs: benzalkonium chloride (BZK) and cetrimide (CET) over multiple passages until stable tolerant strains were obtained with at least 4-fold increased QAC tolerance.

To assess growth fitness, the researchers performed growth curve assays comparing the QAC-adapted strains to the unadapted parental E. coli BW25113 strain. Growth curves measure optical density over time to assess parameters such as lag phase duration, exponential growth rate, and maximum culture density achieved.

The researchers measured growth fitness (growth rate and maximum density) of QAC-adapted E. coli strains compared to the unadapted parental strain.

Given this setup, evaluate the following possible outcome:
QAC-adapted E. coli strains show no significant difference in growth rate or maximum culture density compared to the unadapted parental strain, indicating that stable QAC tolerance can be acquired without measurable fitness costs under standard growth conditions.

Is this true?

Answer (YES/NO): NO